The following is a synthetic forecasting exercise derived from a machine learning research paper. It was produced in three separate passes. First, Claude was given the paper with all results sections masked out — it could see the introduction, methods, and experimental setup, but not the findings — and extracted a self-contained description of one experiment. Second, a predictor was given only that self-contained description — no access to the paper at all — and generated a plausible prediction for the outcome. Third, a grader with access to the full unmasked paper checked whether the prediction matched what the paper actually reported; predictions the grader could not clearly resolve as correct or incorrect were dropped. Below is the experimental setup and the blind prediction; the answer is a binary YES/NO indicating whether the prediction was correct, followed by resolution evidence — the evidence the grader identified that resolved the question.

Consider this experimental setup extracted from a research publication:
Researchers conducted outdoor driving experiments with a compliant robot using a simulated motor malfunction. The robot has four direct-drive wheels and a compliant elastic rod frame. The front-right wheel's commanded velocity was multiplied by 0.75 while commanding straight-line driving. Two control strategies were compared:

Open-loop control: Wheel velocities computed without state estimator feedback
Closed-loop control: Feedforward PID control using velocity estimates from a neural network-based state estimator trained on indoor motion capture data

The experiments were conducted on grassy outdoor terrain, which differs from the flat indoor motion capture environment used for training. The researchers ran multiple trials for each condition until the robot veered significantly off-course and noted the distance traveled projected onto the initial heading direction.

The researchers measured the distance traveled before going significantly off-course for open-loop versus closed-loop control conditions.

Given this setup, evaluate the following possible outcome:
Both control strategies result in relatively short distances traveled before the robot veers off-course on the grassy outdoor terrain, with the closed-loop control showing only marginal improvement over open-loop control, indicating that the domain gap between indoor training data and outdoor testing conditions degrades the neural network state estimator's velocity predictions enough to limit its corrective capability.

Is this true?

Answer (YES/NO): NO